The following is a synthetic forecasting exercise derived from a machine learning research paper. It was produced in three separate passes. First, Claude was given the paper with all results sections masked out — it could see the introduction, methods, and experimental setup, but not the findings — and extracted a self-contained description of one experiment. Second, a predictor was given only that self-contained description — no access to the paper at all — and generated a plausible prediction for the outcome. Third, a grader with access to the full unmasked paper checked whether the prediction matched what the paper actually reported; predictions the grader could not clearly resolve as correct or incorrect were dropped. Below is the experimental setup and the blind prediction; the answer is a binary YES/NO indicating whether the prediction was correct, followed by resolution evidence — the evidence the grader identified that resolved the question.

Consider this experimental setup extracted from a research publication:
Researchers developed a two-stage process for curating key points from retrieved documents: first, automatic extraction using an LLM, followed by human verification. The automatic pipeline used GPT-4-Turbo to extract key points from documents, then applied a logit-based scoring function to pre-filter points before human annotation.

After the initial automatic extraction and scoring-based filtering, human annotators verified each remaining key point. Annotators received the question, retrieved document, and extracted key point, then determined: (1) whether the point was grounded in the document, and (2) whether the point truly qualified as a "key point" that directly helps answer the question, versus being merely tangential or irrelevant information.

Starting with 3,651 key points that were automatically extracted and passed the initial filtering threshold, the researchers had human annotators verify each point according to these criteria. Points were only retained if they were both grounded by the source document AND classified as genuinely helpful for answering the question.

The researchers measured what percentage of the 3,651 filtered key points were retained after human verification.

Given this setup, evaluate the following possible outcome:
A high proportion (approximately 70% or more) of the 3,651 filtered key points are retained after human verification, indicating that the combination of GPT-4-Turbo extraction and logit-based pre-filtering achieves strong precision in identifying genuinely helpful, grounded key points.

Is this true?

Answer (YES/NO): NO